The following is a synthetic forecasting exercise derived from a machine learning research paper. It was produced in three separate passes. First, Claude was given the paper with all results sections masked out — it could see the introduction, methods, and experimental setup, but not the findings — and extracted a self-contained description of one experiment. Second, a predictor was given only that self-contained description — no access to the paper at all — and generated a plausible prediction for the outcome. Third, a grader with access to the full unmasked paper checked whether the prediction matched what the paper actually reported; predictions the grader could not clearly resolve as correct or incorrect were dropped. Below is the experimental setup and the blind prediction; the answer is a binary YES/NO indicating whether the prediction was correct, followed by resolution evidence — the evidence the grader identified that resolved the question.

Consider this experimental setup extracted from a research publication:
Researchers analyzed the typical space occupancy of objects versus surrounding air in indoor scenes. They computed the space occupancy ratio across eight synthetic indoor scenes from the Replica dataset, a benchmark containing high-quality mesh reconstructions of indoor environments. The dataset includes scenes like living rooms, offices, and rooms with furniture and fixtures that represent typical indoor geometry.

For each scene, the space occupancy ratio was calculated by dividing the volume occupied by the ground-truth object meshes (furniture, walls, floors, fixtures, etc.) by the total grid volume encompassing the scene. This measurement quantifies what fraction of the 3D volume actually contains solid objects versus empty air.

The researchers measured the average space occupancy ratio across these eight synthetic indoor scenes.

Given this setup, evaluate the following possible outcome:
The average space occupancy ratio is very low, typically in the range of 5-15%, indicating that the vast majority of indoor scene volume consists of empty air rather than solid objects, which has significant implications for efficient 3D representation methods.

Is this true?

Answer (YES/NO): YES